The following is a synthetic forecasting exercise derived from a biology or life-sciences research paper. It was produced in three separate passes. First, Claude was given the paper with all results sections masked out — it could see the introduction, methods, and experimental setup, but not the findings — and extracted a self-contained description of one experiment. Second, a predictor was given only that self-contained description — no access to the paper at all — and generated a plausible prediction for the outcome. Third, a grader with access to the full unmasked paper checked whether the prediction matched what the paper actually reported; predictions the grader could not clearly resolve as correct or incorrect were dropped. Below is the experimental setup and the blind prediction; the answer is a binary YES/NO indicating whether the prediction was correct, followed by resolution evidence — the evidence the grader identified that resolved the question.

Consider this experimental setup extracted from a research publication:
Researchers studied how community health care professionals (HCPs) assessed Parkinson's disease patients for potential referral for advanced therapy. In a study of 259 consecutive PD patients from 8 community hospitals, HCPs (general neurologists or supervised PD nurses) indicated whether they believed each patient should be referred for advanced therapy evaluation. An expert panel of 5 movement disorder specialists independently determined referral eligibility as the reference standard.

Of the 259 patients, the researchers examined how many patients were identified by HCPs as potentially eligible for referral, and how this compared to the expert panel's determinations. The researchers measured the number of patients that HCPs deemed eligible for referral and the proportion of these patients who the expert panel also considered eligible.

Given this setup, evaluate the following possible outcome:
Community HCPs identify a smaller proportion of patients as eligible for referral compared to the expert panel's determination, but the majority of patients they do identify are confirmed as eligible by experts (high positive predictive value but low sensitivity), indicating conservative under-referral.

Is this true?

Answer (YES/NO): NO